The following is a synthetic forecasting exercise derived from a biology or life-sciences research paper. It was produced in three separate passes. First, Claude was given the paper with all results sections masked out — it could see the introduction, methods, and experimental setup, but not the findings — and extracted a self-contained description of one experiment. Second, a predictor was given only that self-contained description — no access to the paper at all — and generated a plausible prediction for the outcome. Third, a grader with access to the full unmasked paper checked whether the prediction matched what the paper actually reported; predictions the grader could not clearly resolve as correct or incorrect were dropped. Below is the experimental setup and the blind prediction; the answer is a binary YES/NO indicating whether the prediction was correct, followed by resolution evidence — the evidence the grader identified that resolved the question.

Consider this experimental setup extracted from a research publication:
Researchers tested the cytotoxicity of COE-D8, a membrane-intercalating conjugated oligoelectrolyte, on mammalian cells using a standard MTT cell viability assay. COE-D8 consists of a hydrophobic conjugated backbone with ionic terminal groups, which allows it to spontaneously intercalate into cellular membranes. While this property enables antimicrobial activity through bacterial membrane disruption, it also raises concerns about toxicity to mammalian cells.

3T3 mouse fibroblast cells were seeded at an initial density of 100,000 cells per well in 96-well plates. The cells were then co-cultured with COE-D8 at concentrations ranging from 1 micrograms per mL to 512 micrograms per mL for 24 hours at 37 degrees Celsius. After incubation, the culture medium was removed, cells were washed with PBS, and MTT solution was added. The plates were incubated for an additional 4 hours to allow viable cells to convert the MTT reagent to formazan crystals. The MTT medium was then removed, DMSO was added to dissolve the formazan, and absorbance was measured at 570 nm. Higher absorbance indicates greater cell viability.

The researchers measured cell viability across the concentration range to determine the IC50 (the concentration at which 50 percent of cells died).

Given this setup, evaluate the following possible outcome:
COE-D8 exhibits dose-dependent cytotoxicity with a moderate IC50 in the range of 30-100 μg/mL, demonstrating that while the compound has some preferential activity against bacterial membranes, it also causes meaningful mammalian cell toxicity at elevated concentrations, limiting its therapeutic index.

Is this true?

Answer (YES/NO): NO